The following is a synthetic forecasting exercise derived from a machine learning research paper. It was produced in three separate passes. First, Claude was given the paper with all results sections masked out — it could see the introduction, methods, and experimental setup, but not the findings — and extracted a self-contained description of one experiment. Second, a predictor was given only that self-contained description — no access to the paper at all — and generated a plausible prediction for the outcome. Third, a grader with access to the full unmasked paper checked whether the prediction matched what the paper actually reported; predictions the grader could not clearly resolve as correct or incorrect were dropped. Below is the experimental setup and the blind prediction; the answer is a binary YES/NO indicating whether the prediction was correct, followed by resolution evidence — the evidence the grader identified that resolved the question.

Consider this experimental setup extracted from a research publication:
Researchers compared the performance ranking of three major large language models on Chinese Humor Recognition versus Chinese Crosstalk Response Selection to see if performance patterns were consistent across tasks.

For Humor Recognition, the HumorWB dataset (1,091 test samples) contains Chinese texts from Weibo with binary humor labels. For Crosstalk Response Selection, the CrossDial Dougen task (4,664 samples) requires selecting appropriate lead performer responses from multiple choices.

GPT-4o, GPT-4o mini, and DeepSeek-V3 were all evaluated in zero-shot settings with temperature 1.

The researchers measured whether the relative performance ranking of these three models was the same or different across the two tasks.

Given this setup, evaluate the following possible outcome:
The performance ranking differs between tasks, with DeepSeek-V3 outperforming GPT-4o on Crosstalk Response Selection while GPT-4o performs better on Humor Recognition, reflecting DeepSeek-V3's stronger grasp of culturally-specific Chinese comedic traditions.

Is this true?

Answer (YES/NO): NO